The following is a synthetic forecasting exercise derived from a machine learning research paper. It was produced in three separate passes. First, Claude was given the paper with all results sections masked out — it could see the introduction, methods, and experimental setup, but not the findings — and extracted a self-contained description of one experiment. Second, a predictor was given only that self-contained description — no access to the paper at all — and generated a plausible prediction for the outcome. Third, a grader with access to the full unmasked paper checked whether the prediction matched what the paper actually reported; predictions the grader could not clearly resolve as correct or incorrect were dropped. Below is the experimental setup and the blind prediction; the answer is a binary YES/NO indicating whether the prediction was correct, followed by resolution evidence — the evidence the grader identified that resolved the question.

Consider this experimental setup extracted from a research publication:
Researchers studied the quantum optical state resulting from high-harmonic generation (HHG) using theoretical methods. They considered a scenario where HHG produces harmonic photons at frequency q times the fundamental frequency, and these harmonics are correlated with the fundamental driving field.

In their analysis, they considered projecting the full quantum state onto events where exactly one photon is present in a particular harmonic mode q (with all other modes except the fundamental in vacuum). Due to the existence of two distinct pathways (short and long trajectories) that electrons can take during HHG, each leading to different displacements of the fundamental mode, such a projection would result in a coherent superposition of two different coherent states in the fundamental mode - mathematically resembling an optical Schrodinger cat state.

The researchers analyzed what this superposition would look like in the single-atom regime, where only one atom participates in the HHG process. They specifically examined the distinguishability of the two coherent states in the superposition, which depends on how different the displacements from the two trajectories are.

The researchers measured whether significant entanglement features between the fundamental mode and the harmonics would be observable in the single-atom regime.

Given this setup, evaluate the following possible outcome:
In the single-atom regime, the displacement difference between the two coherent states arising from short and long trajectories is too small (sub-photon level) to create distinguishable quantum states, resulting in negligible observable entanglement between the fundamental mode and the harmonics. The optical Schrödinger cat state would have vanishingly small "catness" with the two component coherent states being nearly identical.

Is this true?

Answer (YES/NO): YES